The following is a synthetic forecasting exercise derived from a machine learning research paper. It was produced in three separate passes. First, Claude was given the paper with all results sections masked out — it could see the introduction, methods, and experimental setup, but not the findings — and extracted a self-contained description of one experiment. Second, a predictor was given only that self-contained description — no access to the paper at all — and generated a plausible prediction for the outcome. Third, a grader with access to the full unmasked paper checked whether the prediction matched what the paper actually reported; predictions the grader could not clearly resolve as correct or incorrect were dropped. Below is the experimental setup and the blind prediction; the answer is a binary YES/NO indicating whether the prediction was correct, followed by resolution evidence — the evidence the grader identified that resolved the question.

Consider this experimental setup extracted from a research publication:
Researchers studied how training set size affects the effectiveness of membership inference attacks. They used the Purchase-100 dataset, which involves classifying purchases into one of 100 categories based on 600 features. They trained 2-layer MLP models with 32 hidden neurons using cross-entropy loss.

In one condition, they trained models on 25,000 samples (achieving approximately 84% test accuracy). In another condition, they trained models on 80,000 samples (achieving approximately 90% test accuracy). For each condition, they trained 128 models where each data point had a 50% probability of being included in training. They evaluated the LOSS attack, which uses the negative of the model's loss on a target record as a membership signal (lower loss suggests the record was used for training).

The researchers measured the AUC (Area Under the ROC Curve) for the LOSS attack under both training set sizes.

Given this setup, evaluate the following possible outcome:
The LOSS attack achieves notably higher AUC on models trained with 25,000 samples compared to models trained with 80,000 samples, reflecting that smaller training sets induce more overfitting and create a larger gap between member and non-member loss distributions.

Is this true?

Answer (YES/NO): YES